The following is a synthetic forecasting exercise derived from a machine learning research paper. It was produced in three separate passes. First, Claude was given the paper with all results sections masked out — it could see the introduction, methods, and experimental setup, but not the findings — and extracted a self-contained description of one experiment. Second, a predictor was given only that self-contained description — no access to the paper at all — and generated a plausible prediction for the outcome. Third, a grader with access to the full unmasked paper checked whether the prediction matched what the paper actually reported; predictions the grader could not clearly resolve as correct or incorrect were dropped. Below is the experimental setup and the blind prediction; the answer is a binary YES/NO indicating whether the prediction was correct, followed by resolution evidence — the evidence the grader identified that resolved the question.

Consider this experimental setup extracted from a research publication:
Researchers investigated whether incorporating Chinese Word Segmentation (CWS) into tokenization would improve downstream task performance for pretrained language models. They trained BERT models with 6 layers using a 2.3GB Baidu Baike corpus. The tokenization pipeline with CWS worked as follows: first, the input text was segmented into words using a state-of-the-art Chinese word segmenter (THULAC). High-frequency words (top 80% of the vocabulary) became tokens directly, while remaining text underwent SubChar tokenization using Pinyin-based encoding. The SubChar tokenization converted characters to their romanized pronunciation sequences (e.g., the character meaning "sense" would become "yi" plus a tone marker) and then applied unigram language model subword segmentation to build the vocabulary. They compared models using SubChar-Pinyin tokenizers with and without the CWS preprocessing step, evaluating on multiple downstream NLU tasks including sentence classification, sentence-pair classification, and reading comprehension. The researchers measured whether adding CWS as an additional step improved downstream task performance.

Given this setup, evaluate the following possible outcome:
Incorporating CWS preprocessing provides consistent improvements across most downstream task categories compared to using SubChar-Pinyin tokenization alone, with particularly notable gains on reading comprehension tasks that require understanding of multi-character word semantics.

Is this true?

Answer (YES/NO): NO